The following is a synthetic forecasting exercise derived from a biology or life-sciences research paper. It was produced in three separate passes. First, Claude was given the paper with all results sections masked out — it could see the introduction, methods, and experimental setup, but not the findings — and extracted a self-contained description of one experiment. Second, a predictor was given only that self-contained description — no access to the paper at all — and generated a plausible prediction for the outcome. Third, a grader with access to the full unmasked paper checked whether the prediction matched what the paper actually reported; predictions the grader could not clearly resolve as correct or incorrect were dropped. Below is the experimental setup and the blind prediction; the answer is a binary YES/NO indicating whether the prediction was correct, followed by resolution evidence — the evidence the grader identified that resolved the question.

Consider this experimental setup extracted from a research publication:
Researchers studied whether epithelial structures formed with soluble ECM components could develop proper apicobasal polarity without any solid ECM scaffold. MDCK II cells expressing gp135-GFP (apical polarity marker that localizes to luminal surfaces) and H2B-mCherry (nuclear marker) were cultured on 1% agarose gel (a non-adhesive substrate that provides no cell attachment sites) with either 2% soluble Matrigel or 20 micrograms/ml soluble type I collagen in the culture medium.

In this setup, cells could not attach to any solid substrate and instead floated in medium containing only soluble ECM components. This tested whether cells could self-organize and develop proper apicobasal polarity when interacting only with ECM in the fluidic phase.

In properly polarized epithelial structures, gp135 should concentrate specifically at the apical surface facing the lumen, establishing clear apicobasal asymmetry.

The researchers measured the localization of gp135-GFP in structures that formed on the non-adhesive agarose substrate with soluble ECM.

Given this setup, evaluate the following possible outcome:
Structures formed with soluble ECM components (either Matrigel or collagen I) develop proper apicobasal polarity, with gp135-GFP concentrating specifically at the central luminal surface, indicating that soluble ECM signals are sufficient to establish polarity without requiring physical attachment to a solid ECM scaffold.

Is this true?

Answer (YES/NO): YES